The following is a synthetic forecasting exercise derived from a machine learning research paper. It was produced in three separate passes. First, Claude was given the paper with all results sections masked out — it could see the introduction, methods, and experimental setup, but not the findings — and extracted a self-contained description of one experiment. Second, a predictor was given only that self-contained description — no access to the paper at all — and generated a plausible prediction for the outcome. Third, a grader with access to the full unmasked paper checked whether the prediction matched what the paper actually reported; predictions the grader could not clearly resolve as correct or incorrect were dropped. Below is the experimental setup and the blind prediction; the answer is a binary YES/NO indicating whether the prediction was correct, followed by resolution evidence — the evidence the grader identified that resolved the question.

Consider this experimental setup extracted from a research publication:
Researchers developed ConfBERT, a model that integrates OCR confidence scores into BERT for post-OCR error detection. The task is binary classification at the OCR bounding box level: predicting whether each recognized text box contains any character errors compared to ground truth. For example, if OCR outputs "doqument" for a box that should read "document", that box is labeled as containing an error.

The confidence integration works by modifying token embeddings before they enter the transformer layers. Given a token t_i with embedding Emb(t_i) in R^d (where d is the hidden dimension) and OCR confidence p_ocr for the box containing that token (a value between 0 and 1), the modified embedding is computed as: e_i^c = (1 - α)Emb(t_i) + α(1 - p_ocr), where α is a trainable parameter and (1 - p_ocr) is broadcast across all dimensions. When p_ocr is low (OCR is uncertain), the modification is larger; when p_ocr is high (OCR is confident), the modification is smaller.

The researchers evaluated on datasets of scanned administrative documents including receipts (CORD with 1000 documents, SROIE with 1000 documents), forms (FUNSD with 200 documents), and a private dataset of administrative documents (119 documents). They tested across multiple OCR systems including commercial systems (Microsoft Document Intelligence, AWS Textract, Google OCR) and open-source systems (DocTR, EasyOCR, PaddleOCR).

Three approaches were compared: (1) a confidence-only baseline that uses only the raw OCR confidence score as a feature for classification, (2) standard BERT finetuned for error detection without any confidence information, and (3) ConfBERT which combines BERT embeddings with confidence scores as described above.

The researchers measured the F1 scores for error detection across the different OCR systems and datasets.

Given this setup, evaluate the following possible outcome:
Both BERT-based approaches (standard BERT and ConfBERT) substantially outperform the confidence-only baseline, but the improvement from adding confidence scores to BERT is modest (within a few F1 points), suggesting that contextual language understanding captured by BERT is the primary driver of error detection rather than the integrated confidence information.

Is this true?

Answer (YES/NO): NO